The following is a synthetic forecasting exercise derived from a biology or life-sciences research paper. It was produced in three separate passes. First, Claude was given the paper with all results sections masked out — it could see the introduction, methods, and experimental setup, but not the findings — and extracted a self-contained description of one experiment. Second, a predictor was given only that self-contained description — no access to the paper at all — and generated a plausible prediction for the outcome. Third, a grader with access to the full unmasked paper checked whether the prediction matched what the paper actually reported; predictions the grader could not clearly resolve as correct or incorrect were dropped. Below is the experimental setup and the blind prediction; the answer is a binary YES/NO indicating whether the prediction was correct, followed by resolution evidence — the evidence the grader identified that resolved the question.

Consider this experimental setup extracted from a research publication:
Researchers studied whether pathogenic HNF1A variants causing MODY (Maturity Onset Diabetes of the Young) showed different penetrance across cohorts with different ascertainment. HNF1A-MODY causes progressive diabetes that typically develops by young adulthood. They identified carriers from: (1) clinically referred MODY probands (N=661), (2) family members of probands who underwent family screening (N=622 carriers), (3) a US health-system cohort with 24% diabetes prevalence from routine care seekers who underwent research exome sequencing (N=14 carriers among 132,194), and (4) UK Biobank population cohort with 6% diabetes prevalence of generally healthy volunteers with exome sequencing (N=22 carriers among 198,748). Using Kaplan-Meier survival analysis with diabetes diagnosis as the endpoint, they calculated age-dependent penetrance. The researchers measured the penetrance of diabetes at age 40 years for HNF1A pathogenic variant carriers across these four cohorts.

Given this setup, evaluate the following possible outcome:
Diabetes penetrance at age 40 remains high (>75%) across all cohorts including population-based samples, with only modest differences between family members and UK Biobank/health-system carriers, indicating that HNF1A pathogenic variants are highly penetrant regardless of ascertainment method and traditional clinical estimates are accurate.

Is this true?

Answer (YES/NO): NO